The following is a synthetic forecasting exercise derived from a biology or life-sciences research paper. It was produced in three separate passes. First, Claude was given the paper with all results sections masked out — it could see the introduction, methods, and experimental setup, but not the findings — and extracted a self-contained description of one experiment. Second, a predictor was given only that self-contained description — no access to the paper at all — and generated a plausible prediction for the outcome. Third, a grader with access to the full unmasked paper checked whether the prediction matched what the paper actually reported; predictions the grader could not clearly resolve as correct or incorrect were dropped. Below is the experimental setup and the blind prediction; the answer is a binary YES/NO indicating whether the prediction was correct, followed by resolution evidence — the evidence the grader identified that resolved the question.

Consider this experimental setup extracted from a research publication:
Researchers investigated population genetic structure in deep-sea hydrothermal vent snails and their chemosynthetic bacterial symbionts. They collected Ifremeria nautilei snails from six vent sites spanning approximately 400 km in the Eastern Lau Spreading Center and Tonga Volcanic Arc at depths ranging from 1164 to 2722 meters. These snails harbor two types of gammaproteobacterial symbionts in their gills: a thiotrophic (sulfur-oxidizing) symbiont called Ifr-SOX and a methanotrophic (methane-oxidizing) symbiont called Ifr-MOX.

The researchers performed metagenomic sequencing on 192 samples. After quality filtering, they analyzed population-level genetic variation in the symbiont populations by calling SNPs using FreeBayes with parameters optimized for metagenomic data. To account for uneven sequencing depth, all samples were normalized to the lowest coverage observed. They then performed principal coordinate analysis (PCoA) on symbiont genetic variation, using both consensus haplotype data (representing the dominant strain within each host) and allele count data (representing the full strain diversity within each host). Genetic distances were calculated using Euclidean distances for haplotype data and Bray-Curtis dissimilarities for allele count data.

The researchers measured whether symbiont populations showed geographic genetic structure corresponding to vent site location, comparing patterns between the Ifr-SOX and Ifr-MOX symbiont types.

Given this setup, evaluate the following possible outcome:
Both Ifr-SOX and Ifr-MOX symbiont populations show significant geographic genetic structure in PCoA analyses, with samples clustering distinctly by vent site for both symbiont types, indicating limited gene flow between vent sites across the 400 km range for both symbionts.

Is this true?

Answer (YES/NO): YES